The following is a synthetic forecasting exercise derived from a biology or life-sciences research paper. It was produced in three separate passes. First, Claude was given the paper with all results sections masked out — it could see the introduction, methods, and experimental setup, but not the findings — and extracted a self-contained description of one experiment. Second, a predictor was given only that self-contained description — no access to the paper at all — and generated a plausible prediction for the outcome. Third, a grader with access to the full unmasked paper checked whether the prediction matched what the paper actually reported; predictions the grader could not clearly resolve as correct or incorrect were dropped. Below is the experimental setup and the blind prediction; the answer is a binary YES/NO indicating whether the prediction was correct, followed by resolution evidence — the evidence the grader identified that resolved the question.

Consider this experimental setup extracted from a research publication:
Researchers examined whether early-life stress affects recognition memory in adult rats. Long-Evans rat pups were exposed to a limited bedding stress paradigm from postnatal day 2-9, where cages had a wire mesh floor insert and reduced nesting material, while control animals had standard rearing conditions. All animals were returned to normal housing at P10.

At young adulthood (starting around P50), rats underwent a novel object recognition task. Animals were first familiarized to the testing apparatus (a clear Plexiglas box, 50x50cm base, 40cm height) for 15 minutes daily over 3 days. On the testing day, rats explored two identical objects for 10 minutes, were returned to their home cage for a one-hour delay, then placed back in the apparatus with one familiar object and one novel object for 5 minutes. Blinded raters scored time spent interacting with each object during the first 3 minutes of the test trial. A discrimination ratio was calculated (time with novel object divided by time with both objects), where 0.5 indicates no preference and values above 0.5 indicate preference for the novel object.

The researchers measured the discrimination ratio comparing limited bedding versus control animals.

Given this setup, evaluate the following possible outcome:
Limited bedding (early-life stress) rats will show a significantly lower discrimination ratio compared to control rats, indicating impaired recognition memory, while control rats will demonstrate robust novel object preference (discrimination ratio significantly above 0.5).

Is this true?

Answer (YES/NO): YES